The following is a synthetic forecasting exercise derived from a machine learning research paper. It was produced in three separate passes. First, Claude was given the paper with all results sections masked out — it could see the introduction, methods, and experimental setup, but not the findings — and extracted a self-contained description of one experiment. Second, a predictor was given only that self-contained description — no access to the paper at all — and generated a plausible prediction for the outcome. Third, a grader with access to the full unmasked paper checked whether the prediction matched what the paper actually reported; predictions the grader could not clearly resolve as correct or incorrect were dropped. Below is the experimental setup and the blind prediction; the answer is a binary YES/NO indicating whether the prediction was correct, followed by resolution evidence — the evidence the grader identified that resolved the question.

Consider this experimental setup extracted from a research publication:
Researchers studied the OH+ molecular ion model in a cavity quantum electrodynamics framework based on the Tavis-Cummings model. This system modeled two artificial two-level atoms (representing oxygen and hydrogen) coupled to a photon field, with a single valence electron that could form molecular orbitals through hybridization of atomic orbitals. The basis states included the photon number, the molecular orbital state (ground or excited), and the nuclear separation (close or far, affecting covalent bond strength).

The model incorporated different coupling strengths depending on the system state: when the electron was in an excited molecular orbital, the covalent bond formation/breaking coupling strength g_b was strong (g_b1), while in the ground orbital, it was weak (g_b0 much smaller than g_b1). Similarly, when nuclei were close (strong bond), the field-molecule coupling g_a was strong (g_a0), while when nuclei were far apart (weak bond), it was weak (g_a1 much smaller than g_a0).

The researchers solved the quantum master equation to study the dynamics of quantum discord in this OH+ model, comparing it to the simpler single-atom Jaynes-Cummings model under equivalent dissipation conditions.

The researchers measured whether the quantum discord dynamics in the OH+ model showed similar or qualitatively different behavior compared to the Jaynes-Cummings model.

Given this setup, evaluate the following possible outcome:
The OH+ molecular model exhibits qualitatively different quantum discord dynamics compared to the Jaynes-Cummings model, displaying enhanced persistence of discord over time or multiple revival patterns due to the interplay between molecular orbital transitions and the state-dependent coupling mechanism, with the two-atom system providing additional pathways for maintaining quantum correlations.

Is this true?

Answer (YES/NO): NO